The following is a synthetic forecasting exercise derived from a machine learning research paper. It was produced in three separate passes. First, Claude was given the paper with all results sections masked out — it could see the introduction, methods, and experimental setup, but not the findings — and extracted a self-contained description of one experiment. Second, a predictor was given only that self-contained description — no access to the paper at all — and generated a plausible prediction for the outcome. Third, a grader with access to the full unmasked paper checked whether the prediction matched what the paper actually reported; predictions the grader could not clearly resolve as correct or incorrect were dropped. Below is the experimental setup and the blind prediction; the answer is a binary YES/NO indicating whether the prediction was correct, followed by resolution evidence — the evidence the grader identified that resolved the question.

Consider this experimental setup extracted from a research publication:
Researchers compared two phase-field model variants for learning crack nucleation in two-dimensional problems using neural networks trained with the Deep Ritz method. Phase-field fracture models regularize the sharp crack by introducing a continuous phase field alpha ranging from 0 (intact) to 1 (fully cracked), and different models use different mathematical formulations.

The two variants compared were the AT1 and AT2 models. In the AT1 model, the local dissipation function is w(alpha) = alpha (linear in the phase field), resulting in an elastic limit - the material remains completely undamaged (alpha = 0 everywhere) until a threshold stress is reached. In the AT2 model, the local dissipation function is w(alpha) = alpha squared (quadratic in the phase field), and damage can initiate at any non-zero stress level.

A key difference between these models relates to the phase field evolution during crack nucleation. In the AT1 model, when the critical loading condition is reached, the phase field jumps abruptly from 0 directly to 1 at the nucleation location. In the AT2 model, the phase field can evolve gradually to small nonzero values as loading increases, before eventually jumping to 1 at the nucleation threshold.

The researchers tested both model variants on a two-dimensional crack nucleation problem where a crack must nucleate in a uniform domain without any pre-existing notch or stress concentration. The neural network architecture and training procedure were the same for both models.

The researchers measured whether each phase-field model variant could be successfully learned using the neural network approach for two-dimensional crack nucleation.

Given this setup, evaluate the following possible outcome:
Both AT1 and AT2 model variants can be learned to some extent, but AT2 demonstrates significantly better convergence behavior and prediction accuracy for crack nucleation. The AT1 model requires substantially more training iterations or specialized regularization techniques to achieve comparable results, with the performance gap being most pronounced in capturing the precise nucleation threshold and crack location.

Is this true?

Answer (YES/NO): NO